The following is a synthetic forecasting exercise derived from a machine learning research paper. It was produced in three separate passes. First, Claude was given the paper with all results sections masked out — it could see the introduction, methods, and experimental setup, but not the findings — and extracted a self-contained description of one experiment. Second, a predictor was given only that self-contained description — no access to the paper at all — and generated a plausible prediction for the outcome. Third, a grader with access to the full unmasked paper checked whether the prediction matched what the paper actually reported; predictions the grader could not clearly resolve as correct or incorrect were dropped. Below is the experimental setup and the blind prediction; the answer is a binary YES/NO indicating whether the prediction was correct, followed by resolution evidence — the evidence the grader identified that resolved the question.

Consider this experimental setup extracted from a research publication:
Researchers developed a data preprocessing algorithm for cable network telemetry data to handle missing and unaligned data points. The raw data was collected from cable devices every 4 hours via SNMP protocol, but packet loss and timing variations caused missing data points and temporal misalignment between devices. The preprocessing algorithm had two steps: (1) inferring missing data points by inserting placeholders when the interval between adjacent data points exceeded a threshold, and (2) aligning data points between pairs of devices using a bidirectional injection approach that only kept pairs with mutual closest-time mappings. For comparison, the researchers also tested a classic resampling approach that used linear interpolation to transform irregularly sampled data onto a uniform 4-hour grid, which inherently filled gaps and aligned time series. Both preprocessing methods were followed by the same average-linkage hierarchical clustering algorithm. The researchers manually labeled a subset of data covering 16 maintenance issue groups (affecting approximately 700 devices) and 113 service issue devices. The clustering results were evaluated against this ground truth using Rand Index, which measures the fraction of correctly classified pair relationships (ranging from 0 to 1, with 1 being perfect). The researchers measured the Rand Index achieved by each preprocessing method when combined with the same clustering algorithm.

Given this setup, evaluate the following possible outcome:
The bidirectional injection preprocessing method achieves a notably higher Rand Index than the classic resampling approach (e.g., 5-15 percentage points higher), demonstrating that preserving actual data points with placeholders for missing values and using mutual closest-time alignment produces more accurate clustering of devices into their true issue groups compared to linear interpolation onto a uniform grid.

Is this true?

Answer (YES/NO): NO